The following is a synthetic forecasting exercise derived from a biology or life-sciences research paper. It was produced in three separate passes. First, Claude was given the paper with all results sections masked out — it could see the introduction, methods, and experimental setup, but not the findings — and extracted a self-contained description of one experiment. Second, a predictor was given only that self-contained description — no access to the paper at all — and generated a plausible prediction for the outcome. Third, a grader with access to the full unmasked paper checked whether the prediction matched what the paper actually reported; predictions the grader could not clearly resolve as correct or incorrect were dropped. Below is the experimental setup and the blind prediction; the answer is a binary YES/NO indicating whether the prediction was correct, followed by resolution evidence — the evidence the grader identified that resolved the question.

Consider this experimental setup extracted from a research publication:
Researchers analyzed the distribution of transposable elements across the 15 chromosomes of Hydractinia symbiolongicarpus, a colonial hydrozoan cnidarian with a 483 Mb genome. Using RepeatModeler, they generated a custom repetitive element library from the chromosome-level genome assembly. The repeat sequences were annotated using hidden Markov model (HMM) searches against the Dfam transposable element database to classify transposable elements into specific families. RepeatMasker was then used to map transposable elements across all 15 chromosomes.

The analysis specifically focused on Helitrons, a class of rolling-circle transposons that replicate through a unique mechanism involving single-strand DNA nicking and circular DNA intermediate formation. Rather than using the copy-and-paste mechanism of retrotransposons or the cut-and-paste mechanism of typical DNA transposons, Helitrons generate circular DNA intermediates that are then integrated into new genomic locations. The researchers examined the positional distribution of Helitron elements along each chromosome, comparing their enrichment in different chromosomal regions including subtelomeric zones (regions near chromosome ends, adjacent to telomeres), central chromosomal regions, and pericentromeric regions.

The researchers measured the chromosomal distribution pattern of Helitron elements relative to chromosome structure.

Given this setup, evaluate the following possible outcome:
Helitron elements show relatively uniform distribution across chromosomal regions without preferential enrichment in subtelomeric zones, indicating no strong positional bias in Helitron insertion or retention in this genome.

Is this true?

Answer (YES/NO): NO